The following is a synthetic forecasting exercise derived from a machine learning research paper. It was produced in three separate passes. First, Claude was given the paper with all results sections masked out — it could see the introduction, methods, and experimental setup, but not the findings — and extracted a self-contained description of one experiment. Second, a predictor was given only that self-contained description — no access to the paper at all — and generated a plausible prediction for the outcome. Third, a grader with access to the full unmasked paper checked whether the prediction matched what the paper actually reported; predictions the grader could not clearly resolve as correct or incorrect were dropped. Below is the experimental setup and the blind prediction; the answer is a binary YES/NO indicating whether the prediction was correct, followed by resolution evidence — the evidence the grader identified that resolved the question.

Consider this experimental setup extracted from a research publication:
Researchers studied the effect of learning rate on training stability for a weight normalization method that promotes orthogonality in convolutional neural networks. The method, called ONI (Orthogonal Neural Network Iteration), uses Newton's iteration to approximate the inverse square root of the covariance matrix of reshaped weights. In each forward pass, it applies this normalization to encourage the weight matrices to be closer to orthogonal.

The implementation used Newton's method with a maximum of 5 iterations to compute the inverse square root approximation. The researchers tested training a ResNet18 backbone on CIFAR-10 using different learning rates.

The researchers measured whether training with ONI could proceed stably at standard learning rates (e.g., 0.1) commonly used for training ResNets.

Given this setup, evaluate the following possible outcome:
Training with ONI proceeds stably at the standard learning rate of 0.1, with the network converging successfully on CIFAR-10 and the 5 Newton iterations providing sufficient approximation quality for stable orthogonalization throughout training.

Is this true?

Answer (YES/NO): NO